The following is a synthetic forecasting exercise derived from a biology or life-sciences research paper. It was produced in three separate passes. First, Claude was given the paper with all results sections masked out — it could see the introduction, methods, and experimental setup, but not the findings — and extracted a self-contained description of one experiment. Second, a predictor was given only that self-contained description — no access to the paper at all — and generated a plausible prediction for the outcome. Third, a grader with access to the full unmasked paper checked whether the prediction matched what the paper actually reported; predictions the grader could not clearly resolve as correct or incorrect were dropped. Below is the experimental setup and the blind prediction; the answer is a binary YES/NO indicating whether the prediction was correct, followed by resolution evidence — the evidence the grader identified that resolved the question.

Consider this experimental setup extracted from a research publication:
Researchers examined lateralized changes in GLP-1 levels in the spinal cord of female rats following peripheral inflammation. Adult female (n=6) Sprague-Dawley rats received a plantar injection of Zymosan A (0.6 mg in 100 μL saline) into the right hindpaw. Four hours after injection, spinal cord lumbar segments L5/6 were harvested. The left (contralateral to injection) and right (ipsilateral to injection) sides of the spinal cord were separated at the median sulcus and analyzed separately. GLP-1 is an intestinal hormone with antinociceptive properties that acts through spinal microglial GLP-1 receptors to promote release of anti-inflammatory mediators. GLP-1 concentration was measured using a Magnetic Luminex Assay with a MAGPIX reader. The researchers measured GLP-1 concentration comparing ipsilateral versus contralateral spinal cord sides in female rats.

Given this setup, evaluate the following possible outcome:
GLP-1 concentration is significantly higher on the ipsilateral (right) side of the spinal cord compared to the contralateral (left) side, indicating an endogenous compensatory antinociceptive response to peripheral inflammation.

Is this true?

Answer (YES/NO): NO